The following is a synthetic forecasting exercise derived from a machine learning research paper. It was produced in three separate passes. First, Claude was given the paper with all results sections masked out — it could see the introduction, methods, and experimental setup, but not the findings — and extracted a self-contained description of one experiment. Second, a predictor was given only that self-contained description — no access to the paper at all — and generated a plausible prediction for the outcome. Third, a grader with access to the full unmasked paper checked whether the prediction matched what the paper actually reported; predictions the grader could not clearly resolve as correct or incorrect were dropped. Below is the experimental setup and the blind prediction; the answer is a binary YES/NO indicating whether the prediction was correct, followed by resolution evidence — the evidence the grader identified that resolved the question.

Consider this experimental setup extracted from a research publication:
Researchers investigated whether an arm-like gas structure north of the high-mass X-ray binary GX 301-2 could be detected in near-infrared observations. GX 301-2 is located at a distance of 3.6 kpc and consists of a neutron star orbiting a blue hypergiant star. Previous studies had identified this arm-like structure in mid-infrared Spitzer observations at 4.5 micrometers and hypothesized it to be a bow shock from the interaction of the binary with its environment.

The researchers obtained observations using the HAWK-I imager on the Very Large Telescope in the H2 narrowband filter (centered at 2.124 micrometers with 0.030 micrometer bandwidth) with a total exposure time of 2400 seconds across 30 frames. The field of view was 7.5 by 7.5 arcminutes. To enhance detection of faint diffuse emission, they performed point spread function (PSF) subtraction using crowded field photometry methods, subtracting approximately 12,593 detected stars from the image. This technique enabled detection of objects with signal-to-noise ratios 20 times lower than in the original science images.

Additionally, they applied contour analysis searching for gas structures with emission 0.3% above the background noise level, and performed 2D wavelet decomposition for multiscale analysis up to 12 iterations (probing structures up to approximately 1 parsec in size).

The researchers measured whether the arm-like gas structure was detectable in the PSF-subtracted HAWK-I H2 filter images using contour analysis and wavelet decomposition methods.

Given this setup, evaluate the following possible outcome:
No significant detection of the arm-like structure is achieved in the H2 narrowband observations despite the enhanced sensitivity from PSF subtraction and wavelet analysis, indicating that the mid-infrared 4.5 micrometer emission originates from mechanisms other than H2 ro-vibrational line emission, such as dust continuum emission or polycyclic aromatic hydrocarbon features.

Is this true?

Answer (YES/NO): NO